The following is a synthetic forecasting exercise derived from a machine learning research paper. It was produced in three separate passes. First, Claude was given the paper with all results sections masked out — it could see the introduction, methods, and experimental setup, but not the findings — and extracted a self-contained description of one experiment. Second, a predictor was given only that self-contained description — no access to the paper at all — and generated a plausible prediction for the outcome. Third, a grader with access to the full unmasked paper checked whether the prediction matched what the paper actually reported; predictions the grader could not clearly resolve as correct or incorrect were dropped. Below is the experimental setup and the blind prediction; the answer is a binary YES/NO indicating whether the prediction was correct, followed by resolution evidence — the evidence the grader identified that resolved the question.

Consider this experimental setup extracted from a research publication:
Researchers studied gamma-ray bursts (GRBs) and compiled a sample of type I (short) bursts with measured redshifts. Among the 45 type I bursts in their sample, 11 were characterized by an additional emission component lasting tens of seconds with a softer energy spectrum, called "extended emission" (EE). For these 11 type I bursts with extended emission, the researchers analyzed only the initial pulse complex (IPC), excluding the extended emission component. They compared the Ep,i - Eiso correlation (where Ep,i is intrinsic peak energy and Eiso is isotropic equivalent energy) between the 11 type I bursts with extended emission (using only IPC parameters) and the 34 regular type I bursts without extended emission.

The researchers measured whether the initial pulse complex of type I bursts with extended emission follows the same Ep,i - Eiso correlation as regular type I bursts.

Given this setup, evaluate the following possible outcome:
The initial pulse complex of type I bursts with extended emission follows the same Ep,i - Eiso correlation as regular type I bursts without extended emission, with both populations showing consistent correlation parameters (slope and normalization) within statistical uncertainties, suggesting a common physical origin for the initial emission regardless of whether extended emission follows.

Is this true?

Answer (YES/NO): YES